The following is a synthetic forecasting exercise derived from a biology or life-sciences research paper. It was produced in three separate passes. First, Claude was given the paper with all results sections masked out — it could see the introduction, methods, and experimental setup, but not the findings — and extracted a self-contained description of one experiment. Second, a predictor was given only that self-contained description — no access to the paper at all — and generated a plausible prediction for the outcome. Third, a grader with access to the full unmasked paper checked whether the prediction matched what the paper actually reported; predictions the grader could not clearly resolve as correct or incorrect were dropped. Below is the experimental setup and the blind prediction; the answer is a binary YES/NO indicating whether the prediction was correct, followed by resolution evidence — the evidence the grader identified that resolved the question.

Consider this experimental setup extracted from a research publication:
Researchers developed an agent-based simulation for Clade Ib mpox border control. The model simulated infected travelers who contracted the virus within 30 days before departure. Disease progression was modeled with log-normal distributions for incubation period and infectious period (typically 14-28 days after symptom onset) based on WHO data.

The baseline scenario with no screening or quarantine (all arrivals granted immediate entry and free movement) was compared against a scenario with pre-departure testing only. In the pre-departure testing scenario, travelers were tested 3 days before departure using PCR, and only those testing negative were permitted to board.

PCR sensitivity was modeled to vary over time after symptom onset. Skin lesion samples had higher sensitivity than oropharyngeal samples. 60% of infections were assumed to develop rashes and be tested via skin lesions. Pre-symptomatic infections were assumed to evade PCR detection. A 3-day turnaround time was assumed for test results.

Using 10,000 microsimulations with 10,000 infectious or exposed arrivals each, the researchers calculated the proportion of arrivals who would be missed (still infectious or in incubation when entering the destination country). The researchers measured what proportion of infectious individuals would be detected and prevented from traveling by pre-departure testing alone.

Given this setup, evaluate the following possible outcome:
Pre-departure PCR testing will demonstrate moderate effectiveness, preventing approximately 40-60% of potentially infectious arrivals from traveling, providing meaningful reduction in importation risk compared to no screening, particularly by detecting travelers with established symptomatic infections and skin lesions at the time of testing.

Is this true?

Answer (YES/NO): YES